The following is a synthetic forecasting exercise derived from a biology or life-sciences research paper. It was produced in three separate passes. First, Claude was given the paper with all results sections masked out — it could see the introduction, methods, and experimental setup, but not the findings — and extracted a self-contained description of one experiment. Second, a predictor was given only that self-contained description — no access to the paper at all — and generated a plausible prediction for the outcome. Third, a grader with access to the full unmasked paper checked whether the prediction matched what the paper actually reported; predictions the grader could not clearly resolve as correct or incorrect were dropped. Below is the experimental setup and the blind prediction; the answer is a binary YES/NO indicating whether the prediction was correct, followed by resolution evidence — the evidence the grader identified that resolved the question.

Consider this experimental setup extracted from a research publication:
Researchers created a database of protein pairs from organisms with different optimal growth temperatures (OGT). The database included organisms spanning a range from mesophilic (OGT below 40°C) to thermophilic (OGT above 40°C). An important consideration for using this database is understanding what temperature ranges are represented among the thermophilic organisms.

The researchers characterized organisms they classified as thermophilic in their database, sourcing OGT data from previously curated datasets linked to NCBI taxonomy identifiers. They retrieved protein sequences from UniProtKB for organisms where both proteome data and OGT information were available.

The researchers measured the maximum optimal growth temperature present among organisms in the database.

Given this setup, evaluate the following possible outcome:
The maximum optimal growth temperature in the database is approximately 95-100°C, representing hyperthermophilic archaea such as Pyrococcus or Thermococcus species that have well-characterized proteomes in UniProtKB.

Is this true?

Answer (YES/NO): NO